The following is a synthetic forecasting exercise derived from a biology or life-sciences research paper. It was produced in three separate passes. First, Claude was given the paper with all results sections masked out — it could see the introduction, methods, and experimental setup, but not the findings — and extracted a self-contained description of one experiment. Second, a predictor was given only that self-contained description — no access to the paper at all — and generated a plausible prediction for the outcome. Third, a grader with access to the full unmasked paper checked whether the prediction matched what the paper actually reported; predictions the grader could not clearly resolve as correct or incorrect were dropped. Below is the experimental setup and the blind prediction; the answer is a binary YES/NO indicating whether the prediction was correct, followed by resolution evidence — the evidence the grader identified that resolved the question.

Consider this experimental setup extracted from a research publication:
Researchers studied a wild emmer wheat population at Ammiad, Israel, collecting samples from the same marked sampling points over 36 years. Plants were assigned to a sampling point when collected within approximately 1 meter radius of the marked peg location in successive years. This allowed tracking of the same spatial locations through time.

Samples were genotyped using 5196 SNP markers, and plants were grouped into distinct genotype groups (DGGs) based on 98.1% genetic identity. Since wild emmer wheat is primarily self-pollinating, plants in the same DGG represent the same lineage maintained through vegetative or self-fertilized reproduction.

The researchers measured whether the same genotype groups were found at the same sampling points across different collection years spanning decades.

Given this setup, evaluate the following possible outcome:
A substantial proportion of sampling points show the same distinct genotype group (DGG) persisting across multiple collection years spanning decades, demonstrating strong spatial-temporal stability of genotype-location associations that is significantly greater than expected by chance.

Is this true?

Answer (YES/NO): YES